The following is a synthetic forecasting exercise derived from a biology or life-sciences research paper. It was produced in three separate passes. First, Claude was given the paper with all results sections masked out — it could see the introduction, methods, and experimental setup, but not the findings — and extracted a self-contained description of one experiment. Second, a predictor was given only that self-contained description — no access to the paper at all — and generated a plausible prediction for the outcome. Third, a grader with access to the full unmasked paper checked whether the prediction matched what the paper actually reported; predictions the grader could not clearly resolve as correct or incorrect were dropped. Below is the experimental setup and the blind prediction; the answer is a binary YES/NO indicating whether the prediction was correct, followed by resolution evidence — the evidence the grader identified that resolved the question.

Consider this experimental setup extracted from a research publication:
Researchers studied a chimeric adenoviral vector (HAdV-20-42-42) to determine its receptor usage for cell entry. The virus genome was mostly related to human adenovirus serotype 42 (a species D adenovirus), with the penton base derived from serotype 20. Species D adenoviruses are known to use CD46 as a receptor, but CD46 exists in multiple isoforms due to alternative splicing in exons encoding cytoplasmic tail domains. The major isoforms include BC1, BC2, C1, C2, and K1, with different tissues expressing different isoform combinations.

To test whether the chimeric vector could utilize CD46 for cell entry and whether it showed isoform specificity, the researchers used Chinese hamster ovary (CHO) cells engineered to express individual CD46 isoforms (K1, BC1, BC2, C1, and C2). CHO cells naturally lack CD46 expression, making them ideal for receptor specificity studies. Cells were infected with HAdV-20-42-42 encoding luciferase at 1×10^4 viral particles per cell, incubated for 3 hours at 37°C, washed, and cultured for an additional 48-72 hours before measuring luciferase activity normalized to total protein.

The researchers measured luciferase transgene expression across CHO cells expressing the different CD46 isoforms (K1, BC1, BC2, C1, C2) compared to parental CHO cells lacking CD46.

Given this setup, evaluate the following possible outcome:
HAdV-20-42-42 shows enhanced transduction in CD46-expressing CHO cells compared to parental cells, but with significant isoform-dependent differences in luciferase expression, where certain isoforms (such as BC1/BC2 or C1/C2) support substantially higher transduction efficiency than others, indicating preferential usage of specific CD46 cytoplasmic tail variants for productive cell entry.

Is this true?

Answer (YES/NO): YES